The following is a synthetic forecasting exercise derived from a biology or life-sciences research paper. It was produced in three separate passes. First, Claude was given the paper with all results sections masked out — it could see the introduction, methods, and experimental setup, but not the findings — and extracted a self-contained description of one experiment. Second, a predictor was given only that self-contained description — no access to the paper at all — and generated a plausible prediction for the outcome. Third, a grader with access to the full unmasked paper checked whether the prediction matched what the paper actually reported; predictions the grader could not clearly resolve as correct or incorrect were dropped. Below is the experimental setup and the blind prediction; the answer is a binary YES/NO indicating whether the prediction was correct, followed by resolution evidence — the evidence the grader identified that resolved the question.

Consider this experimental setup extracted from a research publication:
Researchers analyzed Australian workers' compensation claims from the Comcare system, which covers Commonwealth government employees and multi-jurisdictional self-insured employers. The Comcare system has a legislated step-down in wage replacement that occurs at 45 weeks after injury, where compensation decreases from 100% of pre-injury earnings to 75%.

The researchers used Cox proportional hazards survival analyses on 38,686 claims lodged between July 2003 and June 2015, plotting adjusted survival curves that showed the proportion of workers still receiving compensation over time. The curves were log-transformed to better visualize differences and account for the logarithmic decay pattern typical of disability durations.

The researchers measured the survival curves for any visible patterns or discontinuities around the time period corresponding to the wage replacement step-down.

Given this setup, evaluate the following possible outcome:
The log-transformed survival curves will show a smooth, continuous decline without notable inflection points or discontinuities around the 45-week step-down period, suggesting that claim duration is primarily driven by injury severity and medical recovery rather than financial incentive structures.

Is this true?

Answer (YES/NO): NO